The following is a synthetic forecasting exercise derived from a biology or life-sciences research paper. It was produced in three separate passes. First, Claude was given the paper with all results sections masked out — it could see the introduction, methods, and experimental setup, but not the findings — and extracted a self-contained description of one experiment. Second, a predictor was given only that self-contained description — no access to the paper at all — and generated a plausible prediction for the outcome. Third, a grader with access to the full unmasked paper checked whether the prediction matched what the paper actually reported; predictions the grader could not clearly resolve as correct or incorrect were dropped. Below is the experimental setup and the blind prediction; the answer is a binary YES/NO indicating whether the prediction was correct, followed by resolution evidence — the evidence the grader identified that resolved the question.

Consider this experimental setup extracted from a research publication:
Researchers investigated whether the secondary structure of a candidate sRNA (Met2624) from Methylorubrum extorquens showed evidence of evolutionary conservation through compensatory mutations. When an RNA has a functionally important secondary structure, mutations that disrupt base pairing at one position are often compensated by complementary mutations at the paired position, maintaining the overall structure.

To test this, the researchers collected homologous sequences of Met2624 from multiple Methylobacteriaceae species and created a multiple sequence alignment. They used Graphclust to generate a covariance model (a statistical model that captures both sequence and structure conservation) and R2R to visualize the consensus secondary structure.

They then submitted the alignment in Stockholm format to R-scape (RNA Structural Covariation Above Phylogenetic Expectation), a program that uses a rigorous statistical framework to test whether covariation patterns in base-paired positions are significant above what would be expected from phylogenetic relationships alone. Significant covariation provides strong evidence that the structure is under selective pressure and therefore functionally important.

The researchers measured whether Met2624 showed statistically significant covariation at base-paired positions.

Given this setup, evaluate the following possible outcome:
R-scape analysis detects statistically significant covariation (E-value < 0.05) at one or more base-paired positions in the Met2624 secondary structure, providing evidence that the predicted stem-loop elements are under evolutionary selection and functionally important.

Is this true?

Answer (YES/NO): YES